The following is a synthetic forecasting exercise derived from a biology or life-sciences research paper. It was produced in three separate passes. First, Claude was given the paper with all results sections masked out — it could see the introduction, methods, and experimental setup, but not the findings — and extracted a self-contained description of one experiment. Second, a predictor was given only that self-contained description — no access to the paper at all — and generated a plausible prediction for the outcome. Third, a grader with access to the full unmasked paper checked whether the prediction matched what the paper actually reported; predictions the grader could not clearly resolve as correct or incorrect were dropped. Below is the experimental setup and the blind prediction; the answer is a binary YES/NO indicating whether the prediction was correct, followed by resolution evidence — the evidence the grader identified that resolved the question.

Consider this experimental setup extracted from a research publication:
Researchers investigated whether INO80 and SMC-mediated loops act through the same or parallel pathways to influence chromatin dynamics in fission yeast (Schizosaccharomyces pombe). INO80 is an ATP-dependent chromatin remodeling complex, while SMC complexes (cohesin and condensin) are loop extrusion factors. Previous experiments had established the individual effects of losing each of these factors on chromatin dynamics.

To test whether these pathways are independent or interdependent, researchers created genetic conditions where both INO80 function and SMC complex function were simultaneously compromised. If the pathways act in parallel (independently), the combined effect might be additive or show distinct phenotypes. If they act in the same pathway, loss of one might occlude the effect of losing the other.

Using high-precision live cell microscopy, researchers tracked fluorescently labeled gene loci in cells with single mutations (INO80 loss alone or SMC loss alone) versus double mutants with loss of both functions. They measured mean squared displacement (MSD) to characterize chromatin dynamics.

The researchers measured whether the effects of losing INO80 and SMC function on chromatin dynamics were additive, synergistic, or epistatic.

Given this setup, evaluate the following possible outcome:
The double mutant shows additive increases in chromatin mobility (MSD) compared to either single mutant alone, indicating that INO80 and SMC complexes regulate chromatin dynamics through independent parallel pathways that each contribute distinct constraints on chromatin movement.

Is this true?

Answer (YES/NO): NO